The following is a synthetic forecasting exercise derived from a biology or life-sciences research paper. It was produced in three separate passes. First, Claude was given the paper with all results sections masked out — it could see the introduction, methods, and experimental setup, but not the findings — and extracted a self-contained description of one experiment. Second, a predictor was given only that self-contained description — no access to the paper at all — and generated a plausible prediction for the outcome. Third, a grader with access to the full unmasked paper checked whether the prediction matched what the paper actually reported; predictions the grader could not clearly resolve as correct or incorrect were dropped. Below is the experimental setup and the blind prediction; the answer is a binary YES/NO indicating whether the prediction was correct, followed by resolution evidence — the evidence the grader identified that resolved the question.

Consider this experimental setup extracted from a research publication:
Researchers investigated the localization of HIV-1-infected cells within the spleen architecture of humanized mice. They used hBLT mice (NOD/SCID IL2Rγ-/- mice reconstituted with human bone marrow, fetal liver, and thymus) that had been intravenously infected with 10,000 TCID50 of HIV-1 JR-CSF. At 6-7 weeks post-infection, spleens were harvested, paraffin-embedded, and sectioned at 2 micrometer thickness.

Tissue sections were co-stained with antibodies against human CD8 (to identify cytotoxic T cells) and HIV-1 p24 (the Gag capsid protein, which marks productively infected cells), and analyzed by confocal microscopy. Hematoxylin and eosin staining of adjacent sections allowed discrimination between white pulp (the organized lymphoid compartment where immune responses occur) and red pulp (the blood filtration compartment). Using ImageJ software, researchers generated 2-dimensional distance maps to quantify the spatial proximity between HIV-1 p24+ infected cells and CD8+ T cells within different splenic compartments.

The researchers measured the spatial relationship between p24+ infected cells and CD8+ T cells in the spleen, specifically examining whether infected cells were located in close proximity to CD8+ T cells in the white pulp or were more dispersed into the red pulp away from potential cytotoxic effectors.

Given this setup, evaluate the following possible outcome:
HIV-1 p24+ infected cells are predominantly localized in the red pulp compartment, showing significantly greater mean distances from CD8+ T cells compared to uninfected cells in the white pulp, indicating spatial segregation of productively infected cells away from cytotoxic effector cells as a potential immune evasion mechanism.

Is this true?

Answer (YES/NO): NO